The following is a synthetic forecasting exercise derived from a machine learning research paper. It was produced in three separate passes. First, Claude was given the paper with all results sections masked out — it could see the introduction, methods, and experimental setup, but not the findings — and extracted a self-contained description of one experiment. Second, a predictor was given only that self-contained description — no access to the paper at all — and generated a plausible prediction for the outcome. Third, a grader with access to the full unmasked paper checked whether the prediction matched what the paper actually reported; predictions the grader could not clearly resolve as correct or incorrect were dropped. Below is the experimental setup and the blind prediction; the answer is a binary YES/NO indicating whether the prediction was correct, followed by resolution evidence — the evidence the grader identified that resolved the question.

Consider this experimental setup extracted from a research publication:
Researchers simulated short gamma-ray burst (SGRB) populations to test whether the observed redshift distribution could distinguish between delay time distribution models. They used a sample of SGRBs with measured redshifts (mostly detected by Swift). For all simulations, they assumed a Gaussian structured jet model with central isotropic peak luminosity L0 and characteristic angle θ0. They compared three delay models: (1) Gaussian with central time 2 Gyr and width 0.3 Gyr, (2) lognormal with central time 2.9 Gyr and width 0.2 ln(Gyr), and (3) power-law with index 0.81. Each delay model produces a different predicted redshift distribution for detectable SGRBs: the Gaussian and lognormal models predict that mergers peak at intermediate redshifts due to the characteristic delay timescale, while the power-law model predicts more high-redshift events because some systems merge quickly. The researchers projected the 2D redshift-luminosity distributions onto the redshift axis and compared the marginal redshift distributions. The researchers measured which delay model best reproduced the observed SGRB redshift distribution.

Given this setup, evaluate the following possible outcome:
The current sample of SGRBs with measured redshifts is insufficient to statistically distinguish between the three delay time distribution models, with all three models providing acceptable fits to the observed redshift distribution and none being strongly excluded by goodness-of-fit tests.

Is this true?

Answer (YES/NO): NO